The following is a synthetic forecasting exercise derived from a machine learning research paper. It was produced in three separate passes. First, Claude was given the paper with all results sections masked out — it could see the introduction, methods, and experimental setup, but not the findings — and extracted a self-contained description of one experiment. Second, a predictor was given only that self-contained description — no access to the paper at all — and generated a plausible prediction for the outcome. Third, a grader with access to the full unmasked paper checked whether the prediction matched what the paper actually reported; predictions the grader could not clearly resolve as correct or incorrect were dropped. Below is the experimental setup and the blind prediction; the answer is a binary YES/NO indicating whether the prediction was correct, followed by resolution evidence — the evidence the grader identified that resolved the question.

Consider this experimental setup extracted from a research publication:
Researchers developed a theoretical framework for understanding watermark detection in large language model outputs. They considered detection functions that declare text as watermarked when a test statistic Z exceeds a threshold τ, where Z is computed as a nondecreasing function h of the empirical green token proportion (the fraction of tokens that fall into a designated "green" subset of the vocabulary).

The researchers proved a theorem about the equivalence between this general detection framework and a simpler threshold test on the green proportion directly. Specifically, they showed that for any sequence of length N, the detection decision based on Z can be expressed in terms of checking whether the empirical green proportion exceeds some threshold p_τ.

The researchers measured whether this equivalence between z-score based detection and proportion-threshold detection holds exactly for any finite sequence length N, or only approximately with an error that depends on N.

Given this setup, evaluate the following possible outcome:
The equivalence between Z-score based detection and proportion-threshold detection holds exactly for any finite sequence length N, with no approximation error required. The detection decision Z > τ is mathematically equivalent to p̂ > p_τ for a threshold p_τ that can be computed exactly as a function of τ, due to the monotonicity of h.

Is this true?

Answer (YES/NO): YES